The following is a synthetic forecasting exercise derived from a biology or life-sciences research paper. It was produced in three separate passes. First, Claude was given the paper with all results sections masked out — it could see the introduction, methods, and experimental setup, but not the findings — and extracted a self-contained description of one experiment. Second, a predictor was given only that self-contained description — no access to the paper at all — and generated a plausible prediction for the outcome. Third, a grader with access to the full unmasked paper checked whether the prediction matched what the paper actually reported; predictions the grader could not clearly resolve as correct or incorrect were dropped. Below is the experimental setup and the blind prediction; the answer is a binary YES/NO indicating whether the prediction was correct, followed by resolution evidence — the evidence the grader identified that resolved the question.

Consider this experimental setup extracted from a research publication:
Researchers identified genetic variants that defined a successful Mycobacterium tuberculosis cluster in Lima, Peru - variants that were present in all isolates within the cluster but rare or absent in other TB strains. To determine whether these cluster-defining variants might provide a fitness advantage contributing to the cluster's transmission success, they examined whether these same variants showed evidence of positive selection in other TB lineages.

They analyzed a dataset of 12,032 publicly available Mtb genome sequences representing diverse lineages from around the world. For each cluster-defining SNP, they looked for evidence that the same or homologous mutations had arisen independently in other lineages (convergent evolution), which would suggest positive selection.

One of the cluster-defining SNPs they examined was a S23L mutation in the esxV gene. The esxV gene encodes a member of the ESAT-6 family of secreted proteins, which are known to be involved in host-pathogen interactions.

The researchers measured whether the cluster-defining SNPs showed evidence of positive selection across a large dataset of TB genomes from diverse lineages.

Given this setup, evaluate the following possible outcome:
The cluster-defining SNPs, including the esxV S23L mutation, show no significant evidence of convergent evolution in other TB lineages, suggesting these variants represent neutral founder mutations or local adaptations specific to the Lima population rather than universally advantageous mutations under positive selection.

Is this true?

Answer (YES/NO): NO